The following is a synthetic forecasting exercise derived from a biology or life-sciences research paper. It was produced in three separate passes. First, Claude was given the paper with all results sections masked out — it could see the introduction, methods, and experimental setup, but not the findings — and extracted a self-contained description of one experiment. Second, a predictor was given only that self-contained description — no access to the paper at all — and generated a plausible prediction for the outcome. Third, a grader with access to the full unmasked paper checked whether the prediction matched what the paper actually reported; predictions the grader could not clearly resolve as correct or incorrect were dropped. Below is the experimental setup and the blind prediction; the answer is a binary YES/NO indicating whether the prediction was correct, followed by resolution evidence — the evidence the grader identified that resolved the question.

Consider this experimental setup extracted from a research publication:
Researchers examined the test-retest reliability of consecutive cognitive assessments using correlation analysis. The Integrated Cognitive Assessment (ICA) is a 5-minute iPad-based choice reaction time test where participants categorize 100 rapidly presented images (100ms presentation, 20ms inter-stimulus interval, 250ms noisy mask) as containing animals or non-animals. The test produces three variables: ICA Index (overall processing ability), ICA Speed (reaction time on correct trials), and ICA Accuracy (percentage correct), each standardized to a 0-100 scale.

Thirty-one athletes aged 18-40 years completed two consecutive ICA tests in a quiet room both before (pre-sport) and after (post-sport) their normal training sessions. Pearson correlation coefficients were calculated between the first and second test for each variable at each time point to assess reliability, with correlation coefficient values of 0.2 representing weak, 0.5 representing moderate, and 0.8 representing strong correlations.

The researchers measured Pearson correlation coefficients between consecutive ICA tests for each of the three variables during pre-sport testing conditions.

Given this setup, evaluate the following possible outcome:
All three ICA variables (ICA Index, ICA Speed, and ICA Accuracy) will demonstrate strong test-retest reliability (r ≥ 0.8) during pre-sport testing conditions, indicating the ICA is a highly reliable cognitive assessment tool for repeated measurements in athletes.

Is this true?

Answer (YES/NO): YES